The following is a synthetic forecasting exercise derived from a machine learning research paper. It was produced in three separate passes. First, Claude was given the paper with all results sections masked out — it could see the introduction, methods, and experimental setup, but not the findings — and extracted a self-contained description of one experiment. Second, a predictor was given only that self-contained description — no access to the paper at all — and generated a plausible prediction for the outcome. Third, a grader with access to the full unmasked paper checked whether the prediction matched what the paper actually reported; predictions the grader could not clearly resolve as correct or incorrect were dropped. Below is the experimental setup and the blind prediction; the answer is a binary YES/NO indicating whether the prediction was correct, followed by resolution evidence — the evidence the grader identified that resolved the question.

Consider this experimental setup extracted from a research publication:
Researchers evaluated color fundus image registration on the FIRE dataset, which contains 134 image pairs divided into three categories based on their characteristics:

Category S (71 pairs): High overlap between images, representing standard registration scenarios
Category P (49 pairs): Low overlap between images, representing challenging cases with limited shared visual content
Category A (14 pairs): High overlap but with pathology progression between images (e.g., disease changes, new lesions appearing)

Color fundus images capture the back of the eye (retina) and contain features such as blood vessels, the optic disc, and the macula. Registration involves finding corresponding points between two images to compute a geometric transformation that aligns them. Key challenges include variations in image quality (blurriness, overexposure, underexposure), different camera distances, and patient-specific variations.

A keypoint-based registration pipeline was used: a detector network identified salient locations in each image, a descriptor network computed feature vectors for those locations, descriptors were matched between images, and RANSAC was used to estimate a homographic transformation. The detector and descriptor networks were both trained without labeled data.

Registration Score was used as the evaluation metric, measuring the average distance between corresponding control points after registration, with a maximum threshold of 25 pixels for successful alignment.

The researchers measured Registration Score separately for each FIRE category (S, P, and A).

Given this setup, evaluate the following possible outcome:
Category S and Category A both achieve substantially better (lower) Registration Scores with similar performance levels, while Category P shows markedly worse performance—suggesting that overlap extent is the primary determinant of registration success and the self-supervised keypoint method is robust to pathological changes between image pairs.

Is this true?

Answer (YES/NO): NO